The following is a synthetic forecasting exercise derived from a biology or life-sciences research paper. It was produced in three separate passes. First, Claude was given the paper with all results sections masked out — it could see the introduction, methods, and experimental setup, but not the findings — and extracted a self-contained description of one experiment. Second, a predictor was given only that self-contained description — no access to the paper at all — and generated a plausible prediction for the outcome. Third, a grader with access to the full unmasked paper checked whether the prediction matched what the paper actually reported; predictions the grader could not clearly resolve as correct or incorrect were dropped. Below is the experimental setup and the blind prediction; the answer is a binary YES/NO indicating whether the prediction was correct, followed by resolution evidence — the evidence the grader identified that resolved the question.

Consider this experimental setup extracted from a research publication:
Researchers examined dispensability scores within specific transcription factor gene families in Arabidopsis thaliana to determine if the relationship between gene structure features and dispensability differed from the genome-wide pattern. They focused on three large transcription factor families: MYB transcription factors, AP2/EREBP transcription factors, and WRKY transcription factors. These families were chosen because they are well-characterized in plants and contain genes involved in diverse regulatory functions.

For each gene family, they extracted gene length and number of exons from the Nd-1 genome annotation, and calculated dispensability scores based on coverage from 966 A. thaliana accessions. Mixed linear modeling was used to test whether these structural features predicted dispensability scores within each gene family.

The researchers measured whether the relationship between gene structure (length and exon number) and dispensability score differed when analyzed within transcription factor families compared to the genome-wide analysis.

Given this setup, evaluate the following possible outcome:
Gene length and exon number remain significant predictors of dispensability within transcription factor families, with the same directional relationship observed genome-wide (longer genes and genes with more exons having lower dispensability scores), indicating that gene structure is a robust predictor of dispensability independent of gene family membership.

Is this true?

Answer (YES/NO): NO